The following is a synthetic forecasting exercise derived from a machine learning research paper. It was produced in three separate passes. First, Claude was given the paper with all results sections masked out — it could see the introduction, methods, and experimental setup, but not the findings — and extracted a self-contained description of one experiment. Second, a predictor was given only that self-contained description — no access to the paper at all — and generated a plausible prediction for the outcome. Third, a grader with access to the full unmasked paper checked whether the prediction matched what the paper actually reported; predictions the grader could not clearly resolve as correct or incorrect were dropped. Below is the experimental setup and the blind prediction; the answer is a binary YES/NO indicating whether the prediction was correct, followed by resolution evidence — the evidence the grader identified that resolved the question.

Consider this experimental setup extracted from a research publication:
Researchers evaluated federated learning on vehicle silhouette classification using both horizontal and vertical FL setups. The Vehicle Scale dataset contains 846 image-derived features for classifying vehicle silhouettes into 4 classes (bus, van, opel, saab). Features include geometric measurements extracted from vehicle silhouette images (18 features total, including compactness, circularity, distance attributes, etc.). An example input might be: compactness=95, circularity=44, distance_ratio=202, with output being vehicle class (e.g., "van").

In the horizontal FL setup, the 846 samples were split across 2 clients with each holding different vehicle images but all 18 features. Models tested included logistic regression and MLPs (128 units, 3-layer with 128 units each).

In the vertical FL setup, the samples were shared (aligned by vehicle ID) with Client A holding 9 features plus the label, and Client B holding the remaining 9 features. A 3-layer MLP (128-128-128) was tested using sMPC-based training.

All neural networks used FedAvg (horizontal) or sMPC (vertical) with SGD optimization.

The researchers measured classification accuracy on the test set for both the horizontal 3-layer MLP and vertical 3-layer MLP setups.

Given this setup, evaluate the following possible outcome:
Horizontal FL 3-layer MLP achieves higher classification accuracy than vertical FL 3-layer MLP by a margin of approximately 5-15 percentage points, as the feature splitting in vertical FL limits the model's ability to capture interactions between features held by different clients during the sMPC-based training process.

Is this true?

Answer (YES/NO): NO